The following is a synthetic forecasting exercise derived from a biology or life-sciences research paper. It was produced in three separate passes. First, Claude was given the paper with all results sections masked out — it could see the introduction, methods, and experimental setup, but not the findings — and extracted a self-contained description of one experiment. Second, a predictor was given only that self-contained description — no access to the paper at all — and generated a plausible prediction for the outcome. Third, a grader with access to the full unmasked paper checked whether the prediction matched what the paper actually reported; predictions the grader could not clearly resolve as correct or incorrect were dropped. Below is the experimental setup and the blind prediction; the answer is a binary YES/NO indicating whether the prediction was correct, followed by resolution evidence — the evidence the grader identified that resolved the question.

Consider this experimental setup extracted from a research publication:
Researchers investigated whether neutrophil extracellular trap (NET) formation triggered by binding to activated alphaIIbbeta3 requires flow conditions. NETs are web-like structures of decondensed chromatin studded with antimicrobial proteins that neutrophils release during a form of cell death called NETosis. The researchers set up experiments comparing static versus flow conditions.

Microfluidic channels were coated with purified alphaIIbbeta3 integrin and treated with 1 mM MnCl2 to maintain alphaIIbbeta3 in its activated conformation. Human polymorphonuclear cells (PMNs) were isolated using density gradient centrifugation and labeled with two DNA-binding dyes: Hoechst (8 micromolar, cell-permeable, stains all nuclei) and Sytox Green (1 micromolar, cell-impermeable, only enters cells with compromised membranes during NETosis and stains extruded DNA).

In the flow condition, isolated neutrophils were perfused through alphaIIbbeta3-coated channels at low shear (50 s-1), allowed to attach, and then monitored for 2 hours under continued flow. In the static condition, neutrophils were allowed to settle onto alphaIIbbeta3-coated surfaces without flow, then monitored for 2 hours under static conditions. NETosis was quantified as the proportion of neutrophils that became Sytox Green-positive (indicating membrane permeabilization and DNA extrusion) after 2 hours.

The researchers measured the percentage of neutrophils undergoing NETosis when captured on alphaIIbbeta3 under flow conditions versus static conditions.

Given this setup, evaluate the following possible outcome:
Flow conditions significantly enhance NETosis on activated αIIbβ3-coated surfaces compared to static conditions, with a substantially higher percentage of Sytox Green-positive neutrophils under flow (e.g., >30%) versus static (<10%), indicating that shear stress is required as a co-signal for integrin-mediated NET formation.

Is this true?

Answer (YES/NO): NO